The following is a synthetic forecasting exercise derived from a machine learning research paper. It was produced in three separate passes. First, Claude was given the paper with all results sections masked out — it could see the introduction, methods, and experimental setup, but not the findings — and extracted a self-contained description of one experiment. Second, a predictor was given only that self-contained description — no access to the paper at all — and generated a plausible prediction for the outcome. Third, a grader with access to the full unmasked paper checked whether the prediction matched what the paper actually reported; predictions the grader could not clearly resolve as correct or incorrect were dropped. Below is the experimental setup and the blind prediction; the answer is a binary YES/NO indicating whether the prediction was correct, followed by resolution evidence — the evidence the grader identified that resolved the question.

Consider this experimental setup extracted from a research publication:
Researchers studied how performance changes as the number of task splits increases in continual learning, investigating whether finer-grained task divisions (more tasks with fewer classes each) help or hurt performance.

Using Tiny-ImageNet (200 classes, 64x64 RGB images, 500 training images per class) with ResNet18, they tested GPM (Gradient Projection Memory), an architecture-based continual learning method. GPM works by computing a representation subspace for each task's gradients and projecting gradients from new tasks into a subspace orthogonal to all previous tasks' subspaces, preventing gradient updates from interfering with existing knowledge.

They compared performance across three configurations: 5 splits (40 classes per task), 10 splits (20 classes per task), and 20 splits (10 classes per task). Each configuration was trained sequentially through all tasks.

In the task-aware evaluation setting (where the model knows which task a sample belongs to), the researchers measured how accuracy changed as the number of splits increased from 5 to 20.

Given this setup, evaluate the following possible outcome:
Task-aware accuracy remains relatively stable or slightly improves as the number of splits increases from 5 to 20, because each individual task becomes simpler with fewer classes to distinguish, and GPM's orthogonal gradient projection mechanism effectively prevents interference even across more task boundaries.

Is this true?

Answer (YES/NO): NO